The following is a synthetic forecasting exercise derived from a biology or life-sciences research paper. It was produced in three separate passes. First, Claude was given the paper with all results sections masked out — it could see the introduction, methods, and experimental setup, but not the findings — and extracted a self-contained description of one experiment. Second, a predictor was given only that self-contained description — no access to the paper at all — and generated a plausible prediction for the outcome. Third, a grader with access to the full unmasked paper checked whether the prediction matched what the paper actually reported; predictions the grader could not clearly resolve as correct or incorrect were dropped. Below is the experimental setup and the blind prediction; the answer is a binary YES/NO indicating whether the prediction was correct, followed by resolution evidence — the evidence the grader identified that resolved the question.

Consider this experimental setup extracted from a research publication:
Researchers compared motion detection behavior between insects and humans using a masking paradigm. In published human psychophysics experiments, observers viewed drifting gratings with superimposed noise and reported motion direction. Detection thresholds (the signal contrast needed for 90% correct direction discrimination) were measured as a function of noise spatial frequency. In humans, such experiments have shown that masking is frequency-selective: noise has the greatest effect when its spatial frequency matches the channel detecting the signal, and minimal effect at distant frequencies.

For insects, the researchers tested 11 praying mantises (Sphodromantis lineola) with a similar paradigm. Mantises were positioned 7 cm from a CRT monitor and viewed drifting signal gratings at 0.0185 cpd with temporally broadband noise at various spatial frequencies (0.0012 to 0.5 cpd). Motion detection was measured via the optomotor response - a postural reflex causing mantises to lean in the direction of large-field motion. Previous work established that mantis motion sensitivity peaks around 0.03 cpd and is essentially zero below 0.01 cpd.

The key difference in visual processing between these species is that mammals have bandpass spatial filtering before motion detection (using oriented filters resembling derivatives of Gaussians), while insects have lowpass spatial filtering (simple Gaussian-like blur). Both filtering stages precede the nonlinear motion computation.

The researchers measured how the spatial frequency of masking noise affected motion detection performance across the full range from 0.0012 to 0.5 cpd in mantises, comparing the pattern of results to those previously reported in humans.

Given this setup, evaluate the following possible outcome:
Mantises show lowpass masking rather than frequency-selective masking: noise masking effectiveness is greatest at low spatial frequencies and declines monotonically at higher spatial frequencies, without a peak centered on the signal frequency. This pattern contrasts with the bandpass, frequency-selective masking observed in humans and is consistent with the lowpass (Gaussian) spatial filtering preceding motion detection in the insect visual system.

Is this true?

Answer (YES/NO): NO